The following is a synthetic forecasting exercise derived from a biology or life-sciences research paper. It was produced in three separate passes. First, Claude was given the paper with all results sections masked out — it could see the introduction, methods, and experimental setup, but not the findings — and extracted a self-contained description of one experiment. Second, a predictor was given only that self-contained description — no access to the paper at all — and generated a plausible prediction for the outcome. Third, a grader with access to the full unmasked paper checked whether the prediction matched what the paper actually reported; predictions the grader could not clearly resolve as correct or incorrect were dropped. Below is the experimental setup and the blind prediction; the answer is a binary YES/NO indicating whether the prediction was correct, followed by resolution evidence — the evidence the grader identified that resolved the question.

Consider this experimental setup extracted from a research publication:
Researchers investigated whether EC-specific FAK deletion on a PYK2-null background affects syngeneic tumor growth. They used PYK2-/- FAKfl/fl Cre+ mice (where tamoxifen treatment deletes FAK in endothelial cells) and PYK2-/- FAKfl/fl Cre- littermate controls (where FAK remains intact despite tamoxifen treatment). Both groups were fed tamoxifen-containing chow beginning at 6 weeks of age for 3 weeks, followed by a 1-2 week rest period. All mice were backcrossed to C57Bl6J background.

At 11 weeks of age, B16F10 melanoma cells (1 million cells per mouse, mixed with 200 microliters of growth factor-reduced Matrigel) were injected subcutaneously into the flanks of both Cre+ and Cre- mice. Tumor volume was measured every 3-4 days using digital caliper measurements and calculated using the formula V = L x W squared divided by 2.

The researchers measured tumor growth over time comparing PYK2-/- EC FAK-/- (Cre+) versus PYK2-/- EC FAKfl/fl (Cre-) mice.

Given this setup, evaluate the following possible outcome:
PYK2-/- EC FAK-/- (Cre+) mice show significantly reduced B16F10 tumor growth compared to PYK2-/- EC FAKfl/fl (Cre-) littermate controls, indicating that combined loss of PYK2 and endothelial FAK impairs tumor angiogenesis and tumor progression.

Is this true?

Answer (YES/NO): YES